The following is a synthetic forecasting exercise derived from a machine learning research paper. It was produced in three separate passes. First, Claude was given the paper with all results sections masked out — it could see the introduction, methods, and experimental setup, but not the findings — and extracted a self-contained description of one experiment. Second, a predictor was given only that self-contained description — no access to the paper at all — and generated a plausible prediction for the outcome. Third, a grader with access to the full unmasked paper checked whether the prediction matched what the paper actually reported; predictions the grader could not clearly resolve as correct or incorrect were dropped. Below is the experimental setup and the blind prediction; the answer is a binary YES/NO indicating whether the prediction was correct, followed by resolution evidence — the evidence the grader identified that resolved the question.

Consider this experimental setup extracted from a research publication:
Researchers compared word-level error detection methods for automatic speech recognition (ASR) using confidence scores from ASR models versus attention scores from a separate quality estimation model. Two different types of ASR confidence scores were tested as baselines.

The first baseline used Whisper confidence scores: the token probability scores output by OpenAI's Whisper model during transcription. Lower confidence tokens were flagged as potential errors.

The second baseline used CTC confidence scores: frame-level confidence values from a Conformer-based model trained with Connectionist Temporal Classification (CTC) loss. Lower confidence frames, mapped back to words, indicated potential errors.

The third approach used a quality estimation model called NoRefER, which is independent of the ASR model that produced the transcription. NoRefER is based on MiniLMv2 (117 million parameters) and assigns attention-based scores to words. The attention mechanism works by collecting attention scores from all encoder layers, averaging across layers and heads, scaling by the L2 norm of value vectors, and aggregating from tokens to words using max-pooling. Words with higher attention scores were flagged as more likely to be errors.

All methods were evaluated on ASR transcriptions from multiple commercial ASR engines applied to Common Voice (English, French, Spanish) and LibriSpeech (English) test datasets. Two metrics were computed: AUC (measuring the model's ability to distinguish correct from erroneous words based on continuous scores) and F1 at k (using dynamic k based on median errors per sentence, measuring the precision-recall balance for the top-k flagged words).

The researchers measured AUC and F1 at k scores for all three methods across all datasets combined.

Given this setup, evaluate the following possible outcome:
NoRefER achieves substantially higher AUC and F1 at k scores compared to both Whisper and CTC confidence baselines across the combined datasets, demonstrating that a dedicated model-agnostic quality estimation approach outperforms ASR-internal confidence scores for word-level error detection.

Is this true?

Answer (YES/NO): NO